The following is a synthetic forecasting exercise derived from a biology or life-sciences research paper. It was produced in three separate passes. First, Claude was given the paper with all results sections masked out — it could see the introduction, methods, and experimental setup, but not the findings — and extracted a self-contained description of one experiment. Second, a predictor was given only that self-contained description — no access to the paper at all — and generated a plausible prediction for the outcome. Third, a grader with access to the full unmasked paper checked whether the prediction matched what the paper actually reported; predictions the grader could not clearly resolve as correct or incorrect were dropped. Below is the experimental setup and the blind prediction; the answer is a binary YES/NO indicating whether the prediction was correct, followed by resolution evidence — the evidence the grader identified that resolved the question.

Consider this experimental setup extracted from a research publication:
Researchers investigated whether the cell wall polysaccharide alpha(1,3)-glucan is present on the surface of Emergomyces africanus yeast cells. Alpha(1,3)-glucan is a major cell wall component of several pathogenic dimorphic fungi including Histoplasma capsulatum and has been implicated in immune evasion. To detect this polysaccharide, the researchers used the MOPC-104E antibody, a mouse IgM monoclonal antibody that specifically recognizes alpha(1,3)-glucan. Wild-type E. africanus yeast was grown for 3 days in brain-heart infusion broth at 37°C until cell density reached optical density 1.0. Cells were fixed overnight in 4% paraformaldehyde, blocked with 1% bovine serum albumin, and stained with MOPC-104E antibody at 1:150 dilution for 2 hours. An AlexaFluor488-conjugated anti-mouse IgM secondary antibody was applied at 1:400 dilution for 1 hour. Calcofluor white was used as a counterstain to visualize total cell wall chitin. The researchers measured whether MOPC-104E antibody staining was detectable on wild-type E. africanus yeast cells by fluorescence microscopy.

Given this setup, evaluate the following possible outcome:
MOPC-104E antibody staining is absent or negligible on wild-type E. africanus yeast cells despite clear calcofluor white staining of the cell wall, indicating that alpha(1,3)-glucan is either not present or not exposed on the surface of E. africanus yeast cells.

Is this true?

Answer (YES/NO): NO